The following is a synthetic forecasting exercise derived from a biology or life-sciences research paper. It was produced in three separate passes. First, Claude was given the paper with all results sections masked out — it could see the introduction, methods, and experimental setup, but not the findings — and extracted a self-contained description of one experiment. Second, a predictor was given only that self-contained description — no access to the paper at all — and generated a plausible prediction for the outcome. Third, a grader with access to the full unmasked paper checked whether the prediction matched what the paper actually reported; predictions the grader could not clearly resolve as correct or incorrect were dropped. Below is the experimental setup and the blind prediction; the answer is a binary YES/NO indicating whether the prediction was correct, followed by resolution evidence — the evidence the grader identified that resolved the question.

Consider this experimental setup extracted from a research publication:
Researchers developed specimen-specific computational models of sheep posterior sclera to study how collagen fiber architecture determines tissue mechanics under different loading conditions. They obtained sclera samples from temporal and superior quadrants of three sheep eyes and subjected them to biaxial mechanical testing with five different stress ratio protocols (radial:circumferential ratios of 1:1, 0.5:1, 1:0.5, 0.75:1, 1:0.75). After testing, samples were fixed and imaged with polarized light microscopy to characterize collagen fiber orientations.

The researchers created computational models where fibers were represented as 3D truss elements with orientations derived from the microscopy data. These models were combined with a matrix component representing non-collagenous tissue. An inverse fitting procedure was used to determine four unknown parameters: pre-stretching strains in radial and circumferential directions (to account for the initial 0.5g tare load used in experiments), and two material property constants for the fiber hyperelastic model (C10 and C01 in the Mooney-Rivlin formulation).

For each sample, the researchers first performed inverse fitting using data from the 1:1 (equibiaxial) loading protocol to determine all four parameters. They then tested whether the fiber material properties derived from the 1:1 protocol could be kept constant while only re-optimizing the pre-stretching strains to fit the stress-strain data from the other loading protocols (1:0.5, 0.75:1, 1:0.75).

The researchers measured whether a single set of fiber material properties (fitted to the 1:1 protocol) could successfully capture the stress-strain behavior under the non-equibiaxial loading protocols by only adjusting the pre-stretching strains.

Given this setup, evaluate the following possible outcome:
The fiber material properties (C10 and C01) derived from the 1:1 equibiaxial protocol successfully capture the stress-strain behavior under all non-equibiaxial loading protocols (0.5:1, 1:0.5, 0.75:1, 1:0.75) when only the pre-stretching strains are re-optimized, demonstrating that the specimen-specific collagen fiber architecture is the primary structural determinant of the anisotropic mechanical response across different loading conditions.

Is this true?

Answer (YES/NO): NO